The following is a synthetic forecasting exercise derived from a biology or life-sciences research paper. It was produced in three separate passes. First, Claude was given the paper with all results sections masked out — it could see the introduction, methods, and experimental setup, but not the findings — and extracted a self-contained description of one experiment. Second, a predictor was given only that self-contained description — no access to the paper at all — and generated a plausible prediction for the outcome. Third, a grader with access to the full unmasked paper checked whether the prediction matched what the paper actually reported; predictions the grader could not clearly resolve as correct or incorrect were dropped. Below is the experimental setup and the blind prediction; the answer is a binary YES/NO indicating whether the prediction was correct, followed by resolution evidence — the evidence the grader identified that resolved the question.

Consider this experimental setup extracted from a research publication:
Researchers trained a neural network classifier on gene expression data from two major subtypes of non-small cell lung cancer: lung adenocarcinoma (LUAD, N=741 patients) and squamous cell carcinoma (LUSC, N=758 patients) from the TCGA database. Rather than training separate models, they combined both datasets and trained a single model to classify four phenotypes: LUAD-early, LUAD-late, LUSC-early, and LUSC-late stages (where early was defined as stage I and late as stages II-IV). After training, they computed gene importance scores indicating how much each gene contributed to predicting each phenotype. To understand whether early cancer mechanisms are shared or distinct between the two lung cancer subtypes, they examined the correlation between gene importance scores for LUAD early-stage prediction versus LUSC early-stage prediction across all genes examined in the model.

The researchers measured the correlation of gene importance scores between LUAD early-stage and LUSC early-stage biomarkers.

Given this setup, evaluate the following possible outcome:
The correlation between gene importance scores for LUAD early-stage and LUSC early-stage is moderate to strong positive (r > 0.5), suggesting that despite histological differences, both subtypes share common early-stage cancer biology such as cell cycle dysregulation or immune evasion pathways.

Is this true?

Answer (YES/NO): NO